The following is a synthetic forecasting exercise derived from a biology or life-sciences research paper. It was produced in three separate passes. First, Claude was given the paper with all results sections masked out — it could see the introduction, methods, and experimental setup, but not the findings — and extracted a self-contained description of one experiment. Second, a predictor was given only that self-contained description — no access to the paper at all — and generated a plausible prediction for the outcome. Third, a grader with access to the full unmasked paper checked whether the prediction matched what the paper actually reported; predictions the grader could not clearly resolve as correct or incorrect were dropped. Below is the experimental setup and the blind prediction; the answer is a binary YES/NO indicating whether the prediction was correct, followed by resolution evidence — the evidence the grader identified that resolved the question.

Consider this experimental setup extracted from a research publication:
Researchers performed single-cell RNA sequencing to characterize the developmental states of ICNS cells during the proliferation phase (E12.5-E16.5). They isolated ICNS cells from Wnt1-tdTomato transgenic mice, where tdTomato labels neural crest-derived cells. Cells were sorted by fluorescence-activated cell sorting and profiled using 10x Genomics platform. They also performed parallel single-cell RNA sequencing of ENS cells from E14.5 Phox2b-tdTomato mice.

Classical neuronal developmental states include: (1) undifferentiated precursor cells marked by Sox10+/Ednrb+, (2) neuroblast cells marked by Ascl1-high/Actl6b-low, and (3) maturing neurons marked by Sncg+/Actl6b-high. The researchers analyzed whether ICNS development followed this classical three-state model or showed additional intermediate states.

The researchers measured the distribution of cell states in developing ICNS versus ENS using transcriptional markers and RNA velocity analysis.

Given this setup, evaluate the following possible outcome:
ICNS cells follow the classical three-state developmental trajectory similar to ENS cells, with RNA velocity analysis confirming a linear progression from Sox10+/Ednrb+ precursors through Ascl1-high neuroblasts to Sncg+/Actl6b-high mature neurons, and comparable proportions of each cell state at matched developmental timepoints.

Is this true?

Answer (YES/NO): NO